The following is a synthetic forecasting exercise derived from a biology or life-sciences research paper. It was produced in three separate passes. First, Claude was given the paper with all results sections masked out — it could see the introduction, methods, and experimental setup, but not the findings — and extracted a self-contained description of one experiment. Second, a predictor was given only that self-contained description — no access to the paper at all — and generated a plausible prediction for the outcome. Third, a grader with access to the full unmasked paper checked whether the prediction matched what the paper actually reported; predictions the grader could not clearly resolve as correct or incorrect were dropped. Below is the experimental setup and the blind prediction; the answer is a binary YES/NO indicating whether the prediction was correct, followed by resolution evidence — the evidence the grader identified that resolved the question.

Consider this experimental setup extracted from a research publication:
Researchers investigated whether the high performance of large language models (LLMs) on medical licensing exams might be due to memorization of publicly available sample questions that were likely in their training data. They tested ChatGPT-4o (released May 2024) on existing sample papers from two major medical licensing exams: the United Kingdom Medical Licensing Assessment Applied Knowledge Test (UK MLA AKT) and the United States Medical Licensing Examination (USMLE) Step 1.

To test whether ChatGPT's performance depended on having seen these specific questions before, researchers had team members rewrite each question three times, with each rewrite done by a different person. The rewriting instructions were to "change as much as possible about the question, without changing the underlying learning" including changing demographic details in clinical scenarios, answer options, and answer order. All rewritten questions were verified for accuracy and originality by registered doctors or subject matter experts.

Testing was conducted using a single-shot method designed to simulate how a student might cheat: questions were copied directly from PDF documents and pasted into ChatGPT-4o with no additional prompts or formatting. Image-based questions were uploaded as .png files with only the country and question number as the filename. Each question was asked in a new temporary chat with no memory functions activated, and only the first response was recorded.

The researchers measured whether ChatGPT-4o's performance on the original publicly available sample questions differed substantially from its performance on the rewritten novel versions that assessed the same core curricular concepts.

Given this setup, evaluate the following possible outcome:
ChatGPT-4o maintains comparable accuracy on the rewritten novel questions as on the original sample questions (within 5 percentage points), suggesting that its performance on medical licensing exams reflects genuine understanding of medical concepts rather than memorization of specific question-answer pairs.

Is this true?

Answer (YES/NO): NO